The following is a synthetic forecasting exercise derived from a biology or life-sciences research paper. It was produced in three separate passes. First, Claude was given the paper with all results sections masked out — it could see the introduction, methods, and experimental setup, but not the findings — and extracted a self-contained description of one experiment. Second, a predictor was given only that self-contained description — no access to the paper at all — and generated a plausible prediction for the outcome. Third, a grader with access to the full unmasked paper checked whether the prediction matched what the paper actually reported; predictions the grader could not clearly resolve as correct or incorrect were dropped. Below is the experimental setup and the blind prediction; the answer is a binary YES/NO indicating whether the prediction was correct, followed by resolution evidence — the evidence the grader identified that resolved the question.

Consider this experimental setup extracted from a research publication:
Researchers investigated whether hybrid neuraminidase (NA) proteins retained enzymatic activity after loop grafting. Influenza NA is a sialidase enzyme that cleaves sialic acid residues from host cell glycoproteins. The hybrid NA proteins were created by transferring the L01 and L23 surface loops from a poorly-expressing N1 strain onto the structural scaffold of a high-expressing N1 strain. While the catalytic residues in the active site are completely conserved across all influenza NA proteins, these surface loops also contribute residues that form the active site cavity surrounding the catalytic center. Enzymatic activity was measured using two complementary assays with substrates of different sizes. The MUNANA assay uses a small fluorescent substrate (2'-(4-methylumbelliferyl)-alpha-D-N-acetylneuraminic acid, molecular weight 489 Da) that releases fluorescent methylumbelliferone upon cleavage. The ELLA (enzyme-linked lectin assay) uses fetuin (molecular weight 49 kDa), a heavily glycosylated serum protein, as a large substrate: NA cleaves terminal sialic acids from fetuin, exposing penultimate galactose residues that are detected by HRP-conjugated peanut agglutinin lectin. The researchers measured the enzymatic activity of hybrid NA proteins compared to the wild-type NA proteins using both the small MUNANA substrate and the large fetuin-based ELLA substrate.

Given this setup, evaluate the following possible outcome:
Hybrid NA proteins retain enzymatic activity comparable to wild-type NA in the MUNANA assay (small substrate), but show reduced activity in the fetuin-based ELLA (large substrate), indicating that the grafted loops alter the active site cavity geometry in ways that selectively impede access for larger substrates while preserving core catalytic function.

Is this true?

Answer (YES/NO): NO